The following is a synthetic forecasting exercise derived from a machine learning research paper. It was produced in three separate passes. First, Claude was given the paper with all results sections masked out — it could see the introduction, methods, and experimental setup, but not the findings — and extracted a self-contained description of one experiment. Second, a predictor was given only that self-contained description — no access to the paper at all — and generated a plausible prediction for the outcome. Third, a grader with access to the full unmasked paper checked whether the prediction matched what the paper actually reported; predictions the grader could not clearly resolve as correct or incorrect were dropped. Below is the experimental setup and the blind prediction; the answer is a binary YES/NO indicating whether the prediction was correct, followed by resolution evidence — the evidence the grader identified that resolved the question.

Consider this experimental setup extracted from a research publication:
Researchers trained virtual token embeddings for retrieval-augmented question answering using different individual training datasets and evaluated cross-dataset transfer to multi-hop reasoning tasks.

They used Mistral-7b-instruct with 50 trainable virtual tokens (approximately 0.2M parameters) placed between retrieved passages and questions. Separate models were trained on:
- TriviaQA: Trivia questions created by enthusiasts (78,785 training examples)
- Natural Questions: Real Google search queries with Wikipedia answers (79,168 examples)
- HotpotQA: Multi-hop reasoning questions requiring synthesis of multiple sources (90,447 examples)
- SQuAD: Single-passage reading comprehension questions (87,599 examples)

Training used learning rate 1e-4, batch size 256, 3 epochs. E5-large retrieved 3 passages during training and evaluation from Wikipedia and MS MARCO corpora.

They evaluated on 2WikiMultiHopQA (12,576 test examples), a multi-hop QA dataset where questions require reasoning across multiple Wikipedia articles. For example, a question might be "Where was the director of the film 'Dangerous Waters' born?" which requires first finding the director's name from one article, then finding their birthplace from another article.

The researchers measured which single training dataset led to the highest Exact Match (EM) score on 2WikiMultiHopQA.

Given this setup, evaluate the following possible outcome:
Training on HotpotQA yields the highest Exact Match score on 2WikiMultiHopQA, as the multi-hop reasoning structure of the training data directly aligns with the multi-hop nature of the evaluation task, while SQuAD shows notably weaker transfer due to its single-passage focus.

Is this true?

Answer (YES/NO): NO